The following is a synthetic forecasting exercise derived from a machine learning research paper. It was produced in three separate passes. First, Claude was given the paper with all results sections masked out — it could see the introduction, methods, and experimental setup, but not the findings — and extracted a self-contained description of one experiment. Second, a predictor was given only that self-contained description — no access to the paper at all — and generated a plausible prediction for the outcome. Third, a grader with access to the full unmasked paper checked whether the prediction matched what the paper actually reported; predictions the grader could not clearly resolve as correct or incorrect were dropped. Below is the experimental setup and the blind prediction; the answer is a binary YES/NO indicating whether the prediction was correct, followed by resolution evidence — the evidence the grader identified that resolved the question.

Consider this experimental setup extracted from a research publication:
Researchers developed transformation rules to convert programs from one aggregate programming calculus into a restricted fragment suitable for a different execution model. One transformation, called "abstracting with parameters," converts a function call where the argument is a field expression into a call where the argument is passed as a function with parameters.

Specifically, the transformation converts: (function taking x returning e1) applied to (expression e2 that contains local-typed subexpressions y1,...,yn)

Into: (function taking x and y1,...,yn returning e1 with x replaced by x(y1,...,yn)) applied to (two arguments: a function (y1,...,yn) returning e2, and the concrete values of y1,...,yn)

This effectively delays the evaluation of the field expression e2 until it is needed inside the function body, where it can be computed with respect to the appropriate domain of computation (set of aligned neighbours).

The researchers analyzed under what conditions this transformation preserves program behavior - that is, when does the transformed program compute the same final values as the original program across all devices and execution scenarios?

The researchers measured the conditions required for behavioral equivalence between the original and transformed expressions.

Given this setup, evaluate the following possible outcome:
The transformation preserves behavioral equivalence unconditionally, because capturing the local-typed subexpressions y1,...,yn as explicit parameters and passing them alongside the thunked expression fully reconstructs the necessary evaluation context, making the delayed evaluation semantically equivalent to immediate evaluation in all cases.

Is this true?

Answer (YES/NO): NO